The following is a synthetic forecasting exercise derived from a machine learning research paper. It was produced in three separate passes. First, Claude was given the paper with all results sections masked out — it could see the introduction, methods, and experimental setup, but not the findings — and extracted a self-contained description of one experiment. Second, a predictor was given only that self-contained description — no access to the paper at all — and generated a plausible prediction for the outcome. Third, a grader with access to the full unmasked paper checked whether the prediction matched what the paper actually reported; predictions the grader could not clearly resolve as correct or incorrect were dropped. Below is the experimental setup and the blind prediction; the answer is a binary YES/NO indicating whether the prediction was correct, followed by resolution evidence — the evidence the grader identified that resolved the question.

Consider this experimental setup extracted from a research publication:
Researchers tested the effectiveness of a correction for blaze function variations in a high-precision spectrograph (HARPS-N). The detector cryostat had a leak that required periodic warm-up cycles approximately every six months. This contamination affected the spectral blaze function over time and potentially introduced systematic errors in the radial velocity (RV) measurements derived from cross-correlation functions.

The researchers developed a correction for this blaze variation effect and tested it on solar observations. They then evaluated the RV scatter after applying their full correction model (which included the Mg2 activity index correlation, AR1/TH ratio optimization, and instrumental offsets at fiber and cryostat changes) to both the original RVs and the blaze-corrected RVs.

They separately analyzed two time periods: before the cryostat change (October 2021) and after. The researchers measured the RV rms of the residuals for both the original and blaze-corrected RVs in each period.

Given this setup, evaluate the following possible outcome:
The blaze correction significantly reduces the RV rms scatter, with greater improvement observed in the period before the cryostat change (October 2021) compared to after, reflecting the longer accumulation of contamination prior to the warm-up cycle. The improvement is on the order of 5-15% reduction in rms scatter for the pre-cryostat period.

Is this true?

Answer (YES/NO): YES